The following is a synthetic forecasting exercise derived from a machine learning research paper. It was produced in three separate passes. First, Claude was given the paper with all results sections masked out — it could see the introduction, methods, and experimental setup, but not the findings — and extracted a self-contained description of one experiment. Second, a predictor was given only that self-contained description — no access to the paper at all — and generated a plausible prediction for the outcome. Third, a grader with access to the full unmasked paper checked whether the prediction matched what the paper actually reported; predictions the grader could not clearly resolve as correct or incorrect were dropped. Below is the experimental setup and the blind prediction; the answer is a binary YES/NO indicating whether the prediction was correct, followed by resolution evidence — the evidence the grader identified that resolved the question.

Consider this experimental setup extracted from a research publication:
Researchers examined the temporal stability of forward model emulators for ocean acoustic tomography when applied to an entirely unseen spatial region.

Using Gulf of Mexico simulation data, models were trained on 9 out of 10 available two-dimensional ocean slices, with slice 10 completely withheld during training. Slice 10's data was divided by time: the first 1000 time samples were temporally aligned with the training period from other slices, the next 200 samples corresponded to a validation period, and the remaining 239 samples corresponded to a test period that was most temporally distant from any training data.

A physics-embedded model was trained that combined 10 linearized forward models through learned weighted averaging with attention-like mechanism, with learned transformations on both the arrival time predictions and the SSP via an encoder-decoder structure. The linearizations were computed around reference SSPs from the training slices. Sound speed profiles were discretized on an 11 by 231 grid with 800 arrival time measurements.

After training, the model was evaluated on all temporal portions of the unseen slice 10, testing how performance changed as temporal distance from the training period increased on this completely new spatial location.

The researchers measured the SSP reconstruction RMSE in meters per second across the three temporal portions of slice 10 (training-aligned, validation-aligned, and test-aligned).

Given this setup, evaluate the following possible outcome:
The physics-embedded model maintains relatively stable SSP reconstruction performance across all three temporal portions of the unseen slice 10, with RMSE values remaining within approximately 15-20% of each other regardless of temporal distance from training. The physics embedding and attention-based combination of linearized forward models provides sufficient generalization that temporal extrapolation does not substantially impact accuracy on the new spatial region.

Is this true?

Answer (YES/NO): NO